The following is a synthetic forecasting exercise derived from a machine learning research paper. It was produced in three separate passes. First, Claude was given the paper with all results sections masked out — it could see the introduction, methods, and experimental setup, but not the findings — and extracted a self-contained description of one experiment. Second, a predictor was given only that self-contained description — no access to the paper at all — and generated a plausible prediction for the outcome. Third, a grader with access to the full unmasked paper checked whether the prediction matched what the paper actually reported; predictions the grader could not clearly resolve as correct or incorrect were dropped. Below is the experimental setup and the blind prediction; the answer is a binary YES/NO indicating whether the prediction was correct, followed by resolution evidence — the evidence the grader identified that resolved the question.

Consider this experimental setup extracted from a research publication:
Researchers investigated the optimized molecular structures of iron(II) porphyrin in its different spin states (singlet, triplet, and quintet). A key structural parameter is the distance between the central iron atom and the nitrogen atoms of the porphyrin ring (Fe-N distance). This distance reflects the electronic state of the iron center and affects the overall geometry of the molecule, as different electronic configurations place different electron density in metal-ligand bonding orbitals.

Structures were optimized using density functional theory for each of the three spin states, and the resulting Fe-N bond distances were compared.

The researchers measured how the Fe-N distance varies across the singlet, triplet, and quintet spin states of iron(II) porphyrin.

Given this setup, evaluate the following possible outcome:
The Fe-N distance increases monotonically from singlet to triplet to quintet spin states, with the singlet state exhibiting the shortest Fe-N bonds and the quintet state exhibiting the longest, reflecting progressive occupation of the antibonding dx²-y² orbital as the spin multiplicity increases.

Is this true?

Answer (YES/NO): NO